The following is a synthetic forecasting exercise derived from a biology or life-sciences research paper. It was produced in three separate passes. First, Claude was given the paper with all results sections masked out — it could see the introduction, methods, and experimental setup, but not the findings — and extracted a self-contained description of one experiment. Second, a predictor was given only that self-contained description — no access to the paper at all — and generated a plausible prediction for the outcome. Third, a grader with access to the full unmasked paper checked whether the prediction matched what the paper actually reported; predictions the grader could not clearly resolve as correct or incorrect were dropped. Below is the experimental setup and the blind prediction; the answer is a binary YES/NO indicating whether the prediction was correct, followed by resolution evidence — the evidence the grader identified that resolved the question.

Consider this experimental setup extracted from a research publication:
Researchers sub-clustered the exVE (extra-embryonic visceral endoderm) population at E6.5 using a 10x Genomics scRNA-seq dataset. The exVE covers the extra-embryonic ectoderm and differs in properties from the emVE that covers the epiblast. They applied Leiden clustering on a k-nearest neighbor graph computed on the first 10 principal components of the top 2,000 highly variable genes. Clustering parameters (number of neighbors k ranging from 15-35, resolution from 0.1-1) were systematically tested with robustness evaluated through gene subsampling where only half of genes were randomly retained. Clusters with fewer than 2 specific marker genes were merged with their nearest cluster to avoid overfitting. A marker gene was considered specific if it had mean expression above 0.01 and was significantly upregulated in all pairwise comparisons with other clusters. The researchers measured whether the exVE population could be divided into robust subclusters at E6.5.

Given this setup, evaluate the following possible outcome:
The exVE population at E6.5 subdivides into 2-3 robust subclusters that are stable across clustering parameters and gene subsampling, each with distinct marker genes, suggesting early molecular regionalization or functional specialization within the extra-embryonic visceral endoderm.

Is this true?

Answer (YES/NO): YES